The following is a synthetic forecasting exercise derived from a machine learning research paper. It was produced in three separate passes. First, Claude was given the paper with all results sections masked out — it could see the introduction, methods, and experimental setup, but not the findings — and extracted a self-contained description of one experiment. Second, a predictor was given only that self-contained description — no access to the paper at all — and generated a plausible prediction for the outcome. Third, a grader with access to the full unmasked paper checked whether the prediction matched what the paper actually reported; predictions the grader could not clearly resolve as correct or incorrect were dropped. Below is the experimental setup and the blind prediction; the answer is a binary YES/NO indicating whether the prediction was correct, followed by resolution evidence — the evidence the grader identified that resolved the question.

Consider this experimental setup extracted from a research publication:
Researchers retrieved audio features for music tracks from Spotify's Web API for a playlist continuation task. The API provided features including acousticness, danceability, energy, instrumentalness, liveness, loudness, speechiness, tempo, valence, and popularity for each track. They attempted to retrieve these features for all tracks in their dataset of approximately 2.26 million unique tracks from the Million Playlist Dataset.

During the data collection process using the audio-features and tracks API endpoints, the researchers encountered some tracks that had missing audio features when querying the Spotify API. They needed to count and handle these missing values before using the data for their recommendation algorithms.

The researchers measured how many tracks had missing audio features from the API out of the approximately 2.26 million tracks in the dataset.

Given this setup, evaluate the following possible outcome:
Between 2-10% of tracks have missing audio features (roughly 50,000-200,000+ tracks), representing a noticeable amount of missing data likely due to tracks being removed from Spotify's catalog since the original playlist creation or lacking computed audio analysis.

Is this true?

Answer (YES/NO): NO